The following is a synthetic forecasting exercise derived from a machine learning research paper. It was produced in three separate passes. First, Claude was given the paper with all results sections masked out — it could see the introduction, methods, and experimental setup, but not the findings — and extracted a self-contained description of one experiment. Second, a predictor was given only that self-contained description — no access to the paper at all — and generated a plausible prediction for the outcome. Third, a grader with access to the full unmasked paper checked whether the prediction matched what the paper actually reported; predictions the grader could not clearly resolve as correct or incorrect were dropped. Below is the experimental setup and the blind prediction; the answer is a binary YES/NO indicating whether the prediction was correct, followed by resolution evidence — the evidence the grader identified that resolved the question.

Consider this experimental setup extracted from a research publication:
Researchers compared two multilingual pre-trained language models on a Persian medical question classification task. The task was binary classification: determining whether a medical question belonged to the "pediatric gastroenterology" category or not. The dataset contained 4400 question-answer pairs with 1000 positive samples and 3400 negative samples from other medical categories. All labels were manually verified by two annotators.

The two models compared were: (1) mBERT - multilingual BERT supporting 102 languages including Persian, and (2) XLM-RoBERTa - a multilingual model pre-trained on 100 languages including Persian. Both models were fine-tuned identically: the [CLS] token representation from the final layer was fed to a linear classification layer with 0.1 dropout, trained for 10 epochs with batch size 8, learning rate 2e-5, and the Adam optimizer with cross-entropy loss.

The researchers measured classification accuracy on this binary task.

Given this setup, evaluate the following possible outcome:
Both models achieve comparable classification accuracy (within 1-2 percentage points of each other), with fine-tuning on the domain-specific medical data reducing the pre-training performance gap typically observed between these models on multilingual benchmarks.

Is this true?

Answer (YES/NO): YES